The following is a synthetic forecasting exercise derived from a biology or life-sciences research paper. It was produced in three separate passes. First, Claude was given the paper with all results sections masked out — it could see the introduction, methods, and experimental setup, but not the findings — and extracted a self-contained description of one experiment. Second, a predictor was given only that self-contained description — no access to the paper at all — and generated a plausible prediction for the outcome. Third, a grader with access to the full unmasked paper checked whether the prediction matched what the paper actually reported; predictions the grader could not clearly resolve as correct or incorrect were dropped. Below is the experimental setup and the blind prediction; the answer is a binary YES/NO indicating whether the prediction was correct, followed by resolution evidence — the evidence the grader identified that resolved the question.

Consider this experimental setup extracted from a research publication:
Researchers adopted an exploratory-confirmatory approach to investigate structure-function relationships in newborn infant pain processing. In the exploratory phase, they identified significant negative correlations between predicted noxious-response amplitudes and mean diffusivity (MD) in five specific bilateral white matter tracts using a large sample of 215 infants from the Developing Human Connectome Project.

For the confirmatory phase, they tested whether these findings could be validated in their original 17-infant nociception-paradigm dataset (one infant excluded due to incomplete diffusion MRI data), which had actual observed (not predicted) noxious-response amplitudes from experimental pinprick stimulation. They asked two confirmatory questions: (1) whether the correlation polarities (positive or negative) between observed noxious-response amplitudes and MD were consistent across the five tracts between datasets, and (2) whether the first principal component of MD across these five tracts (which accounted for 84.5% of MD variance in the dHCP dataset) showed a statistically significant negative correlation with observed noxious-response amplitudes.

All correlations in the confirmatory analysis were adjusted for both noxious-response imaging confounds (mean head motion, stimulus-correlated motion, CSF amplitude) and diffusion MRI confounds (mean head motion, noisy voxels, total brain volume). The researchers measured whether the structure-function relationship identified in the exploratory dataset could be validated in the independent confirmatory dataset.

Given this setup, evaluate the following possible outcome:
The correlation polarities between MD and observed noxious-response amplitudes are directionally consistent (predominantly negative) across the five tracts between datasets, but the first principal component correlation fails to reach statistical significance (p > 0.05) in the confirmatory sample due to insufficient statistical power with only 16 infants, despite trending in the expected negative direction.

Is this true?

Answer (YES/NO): NO